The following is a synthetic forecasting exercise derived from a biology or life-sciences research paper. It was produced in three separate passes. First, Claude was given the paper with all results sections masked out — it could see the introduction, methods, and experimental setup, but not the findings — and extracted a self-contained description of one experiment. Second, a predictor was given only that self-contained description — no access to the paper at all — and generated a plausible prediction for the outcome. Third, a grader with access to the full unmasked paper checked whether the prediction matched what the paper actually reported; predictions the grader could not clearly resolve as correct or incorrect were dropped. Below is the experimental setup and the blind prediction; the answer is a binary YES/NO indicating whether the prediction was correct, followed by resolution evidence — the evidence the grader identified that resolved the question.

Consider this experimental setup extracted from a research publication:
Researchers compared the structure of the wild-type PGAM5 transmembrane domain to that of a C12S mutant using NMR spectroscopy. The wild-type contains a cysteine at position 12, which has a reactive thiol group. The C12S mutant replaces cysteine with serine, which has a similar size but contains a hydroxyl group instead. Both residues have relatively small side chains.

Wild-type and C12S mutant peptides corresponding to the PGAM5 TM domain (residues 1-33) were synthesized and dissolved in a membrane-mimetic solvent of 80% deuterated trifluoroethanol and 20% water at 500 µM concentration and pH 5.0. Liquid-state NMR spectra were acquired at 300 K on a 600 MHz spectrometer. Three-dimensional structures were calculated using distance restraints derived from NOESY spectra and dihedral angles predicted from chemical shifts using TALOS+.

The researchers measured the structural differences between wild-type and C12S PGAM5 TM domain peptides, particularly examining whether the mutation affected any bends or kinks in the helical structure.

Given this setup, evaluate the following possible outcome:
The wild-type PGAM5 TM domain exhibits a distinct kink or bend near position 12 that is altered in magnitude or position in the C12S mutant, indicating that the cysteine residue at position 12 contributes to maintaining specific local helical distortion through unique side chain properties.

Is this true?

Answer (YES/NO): NO